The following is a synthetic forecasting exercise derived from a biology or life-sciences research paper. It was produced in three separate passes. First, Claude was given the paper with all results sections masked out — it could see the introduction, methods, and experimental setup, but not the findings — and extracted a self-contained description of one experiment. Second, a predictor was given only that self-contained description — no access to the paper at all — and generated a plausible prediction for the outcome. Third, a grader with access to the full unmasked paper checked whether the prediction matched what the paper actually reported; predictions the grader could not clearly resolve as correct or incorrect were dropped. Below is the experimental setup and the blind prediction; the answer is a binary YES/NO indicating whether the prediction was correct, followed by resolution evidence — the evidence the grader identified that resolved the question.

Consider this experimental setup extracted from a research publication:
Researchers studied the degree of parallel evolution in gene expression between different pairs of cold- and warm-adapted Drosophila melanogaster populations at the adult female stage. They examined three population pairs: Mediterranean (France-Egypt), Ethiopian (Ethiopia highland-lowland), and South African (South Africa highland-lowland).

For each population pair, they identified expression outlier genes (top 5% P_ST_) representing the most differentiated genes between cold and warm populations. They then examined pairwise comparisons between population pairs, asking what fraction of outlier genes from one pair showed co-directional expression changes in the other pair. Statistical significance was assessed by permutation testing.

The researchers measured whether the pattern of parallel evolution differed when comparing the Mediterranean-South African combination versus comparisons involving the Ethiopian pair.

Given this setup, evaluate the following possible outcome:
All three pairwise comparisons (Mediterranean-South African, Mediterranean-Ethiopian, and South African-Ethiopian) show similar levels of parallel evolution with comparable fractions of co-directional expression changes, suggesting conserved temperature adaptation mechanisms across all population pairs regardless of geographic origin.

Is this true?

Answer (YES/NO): NO